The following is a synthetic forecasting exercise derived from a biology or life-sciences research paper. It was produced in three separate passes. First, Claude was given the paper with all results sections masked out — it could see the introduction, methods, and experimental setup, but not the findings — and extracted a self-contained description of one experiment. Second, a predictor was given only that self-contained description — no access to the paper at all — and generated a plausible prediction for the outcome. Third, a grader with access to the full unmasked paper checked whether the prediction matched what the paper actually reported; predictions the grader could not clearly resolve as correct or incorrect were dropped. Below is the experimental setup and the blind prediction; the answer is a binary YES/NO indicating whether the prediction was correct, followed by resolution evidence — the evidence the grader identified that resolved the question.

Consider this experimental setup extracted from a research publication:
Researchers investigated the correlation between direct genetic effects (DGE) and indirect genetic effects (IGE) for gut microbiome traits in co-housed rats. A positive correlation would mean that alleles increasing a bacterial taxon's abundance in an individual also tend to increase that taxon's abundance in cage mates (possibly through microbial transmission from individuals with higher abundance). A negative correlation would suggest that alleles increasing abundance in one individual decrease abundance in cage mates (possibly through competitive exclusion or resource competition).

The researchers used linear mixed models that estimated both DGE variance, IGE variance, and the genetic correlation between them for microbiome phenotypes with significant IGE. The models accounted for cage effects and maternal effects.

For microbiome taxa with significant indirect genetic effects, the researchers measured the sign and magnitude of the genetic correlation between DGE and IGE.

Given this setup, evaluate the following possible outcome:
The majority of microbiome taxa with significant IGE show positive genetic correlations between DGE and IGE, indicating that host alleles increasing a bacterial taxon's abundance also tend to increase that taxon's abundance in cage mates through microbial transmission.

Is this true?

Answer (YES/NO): YES